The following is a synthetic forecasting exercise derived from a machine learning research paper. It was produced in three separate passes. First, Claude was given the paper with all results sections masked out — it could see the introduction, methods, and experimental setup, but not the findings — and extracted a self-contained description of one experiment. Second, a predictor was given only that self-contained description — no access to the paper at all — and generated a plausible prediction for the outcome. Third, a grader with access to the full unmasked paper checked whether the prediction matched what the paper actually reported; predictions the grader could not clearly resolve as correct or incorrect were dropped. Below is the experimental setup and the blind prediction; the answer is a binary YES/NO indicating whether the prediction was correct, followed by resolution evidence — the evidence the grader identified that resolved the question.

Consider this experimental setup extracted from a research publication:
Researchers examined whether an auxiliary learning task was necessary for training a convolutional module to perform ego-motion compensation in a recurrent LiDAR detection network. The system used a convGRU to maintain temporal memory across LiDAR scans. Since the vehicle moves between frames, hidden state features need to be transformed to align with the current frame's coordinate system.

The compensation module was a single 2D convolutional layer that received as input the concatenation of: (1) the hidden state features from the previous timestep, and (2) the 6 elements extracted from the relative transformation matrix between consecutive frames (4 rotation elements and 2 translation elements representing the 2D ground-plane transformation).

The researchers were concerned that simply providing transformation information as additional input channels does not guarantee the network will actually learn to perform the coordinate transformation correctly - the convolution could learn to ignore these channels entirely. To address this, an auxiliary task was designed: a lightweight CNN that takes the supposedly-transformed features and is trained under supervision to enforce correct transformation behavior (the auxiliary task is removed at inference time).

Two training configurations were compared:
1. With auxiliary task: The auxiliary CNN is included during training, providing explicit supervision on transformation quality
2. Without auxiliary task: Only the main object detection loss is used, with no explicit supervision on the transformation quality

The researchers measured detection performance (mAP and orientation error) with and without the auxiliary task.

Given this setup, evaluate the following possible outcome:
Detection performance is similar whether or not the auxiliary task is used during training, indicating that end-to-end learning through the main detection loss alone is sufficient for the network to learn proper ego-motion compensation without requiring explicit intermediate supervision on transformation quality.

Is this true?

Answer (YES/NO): NO